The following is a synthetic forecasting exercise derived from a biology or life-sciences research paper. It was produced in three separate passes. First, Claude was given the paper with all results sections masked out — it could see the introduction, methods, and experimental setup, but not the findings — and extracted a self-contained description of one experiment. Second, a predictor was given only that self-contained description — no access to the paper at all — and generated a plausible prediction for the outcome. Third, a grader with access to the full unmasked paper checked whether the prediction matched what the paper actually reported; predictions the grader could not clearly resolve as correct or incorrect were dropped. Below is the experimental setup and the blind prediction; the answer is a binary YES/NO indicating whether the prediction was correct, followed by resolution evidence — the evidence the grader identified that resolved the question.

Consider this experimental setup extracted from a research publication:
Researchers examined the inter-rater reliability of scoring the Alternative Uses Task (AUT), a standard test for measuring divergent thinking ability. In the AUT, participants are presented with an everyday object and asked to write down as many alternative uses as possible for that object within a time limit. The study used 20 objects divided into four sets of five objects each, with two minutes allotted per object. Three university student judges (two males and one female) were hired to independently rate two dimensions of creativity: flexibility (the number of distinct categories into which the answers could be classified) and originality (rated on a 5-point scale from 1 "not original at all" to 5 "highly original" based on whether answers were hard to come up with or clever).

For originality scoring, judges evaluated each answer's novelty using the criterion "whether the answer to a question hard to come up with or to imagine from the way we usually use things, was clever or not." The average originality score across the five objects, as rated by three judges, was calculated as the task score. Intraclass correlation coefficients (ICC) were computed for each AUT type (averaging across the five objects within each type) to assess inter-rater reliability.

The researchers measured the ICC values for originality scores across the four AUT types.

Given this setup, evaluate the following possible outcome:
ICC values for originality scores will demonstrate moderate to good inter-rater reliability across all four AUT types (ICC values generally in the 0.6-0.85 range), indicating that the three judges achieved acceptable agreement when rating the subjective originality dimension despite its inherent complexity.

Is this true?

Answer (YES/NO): YES